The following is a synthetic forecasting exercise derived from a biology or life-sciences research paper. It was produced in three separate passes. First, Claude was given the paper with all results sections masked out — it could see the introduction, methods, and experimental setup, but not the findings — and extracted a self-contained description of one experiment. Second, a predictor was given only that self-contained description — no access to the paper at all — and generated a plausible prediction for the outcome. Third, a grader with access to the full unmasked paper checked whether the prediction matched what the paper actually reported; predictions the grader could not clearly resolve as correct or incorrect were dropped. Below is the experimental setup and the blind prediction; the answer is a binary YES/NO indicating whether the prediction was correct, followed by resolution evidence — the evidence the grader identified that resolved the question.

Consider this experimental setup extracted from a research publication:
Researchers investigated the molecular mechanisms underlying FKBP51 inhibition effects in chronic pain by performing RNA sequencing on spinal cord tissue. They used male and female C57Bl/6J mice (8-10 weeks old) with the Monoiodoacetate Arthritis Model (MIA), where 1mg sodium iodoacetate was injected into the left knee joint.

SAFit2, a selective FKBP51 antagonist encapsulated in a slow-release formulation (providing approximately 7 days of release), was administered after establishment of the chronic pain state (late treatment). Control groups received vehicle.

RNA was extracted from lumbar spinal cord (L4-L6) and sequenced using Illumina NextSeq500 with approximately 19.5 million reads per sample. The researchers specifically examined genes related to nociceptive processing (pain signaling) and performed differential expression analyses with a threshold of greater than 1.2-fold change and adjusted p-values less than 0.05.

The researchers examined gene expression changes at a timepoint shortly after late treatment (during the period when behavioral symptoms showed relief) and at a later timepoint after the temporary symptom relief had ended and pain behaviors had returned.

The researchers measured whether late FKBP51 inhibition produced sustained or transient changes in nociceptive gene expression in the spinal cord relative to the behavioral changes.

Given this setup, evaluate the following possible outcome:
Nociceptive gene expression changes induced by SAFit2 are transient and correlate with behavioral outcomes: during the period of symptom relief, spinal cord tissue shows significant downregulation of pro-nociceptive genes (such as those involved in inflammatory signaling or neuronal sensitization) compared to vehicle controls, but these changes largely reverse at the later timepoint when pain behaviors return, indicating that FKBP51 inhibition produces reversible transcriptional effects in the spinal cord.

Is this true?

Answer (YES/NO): NO